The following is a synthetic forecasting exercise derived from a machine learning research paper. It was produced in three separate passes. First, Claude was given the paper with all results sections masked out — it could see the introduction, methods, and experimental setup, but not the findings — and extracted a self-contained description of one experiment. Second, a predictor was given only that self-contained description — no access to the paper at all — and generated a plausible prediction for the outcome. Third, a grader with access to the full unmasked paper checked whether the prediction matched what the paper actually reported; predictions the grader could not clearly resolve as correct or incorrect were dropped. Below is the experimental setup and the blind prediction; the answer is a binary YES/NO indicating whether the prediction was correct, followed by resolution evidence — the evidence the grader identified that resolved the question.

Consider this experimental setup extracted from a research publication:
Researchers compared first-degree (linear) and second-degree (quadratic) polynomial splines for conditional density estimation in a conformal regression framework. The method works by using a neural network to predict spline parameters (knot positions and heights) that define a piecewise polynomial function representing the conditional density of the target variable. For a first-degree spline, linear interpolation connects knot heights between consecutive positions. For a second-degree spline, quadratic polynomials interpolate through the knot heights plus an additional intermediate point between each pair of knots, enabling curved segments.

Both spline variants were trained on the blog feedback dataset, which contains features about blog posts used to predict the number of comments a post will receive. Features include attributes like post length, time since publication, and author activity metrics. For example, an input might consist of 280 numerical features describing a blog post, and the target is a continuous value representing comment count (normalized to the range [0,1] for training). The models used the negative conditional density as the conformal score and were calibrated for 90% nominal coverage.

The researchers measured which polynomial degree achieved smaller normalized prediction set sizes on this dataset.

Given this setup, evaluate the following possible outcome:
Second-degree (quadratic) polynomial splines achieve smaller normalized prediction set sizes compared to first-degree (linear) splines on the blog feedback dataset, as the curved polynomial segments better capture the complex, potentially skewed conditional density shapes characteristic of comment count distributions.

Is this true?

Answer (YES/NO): NO